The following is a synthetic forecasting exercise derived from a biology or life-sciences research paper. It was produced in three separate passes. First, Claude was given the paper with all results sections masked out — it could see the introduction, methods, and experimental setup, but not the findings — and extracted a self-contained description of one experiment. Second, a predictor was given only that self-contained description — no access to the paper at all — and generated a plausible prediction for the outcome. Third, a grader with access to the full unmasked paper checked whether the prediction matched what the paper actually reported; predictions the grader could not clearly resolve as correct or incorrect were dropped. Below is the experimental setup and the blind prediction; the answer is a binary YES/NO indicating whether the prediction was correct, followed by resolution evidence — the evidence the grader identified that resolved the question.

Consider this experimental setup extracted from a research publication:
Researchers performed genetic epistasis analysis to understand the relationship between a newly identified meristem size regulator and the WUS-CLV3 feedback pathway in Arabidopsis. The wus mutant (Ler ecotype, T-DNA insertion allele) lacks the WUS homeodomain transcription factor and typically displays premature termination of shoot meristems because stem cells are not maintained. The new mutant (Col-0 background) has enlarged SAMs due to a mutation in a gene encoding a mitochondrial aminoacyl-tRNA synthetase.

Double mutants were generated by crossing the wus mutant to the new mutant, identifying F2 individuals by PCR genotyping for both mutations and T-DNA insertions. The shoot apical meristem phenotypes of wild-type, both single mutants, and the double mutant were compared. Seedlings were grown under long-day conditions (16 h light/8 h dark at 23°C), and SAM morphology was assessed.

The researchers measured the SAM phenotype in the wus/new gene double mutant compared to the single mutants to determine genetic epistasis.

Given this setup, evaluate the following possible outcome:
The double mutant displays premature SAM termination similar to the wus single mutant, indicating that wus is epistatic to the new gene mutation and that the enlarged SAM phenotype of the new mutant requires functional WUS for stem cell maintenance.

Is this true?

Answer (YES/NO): YES